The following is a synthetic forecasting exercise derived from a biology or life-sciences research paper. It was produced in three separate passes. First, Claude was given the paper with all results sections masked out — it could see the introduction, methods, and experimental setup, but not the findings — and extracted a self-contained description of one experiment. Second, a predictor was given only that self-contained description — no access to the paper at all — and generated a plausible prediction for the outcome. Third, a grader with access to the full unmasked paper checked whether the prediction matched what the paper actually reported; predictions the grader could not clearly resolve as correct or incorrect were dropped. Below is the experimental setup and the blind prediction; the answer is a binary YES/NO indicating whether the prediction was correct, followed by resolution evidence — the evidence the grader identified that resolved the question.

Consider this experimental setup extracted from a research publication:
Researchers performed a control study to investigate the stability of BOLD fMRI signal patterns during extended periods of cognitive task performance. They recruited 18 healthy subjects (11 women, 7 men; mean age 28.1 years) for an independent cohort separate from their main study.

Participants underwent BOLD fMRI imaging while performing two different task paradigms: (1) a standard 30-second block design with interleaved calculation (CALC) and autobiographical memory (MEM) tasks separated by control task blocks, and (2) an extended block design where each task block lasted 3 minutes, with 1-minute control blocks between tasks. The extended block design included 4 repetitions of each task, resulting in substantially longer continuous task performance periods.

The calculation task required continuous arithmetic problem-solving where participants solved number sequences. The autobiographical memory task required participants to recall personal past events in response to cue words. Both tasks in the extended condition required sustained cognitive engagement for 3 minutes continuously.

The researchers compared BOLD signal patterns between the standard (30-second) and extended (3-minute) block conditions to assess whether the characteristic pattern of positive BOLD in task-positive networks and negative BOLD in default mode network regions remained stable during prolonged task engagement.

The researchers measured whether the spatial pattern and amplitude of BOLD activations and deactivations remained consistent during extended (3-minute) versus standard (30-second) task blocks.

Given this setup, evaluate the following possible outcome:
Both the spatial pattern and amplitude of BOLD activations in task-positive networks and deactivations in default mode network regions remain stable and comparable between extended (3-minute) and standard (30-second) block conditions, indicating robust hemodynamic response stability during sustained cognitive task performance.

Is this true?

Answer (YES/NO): YES